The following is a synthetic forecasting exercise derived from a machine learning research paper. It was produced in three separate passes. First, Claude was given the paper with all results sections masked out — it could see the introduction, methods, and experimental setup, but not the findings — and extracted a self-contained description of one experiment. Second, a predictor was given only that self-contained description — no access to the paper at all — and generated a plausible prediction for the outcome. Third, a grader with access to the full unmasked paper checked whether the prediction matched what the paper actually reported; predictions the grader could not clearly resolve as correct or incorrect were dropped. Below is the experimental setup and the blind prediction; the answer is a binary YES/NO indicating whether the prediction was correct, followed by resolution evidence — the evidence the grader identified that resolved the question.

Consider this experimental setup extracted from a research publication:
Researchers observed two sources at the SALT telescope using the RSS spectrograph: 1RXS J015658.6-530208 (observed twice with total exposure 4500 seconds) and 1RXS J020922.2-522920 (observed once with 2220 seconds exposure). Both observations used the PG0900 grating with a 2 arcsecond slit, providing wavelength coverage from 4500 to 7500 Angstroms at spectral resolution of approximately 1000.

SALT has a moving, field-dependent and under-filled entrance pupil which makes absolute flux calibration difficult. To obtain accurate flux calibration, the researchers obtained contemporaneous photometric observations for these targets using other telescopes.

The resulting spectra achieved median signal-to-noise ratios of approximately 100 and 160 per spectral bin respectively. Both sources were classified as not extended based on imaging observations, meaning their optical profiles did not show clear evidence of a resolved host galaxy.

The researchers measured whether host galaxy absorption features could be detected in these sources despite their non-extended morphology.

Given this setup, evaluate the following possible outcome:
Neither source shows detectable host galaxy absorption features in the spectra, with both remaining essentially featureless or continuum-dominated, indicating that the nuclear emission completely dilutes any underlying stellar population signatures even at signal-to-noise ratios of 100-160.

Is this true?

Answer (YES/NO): NO